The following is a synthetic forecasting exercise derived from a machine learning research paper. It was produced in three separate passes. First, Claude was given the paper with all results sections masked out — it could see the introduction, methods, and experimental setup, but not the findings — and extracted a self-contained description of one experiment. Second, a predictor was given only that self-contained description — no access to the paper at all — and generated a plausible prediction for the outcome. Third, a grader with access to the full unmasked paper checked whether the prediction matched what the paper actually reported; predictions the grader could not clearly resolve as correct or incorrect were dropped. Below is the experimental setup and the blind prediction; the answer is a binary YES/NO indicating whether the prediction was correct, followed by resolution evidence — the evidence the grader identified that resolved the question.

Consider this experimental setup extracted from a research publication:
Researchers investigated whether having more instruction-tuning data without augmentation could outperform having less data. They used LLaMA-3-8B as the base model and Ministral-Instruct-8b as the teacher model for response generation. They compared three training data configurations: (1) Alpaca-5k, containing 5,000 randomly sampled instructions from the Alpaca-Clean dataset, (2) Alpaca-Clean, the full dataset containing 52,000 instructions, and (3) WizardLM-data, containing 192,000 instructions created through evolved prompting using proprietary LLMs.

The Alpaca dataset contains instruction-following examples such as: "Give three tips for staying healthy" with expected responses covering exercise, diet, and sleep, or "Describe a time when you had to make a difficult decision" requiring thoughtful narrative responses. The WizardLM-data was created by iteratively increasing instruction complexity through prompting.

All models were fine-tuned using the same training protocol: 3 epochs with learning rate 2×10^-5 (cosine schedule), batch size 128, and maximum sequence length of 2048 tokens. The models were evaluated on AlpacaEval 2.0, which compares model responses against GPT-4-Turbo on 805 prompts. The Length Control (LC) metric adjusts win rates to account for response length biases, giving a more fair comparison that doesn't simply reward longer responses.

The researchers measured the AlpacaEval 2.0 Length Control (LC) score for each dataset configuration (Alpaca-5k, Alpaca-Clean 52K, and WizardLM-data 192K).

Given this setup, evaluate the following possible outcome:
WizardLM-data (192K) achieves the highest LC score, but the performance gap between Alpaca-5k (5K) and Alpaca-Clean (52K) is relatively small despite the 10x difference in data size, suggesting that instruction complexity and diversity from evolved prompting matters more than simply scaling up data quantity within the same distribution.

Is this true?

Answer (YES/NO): NO